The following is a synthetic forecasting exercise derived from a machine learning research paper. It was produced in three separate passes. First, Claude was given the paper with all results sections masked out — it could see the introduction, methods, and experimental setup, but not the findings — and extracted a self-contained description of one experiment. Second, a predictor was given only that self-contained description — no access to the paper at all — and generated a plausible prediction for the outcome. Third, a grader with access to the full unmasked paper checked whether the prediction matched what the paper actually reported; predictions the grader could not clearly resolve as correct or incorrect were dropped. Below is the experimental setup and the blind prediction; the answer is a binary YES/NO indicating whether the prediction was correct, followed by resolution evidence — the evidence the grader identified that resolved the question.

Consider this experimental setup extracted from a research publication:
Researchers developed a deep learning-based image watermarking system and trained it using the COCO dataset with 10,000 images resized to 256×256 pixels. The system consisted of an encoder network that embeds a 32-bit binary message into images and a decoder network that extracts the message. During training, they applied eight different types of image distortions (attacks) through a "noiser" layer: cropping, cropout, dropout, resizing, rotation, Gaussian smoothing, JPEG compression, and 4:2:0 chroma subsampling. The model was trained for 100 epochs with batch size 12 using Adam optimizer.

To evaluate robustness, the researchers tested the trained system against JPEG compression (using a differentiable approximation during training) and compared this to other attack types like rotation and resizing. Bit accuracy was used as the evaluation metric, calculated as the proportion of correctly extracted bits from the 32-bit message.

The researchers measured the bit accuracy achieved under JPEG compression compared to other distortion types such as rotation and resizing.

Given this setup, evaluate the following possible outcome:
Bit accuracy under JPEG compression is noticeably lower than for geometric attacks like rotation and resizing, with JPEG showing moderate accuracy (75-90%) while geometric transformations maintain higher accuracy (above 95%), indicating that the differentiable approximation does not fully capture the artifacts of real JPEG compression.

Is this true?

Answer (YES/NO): NO